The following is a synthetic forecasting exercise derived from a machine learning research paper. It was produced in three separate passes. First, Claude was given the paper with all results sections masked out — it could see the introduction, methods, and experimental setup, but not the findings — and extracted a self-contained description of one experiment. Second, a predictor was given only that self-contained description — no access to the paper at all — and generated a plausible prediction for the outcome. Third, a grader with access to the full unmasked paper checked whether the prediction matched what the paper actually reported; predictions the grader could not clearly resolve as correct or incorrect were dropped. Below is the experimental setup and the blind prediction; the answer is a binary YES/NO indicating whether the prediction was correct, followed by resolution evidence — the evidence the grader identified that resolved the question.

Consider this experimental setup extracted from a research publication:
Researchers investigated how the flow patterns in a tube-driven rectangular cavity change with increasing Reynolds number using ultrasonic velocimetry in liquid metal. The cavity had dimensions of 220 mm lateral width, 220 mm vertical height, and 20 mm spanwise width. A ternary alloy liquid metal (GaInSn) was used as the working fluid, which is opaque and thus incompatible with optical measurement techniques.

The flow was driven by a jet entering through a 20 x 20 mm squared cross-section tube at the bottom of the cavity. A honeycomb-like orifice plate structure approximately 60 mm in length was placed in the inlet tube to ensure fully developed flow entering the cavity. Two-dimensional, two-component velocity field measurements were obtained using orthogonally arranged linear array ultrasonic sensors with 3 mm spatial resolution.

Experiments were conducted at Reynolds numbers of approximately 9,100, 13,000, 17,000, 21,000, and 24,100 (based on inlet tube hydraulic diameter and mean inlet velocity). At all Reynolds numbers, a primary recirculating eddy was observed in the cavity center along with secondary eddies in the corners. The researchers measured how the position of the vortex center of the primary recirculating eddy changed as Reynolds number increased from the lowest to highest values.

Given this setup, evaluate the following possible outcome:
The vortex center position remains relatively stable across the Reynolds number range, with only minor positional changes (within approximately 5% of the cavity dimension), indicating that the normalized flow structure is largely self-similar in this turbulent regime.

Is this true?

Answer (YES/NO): NO